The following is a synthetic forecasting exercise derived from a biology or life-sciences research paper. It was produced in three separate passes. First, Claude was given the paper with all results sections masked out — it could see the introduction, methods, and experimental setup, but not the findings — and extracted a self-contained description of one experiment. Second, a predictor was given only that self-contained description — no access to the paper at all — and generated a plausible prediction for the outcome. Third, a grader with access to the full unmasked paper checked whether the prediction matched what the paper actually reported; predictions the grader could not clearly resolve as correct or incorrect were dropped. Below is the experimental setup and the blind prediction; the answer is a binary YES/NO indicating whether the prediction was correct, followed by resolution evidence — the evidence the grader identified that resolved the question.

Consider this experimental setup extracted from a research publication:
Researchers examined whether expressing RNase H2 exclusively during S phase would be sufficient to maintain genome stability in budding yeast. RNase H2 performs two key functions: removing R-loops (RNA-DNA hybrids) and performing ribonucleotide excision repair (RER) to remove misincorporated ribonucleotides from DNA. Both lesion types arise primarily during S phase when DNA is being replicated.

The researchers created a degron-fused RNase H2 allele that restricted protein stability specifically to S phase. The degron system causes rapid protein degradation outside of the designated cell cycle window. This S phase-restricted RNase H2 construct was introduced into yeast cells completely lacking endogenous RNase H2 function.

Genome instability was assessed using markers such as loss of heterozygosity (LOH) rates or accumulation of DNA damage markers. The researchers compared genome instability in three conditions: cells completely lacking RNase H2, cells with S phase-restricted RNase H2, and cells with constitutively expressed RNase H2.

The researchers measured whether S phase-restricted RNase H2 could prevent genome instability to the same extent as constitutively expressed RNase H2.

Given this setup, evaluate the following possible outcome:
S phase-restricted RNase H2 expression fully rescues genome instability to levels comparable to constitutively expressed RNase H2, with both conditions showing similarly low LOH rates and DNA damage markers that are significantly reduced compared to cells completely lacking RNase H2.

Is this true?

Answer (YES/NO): NO